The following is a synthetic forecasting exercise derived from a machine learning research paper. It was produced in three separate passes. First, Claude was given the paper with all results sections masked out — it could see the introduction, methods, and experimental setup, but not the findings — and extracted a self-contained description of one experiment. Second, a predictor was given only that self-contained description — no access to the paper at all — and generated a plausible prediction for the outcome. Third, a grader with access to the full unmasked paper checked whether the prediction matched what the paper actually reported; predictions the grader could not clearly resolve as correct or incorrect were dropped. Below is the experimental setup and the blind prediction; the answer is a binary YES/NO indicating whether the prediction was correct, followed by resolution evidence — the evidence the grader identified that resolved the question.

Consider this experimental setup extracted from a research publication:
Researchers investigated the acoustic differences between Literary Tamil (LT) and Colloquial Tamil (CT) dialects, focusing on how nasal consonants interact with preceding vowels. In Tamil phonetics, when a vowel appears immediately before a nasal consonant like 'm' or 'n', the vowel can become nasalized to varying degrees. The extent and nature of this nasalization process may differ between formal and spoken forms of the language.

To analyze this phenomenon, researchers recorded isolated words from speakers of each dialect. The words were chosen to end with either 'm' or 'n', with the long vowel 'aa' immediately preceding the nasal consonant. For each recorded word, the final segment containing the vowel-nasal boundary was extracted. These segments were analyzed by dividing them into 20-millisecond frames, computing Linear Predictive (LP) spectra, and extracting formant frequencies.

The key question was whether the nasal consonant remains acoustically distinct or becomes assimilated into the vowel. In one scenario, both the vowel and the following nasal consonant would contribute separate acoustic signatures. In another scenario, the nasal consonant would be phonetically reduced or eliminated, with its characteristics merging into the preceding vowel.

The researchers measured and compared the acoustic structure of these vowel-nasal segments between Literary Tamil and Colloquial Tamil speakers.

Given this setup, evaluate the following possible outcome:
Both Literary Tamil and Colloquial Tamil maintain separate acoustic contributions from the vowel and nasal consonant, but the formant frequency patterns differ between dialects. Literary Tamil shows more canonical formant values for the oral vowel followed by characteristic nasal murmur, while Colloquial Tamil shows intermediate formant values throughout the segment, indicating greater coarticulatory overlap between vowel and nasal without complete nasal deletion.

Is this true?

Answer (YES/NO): NO